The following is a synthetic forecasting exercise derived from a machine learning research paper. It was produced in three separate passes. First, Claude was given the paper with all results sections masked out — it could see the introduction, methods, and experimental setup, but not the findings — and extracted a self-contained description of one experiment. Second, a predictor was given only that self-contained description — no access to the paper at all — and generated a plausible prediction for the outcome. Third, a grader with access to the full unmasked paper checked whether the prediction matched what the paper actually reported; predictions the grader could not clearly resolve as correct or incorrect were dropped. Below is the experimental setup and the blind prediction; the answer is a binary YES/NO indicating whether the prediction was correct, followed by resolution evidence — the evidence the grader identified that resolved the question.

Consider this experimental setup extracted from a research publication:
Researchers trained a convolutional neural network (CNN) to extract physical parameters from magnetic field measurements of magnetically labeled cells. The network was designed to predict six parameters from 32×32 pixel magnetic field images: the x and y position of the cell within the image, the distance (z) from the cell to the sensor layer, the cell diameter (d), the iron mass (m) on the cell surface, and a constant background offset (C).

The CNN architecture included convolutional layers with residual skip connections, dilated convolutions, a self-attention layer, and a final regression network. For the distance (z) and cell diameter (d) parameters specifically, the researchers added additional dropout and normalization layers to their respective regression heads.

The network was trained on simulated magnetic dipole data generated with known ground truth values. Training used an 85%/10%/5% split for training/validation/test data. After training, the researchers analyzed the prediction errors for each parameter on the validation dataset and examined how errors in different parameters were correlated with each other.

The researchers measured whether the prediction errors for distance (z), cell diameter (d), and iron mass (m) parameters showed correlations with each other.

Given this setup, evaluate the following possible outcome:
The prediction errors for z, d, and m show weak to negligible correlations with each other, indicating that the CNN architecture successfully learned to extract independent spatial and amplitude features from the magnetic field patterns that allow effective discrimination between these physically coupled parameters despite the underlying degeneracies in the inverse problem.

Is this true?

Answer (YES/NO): NO